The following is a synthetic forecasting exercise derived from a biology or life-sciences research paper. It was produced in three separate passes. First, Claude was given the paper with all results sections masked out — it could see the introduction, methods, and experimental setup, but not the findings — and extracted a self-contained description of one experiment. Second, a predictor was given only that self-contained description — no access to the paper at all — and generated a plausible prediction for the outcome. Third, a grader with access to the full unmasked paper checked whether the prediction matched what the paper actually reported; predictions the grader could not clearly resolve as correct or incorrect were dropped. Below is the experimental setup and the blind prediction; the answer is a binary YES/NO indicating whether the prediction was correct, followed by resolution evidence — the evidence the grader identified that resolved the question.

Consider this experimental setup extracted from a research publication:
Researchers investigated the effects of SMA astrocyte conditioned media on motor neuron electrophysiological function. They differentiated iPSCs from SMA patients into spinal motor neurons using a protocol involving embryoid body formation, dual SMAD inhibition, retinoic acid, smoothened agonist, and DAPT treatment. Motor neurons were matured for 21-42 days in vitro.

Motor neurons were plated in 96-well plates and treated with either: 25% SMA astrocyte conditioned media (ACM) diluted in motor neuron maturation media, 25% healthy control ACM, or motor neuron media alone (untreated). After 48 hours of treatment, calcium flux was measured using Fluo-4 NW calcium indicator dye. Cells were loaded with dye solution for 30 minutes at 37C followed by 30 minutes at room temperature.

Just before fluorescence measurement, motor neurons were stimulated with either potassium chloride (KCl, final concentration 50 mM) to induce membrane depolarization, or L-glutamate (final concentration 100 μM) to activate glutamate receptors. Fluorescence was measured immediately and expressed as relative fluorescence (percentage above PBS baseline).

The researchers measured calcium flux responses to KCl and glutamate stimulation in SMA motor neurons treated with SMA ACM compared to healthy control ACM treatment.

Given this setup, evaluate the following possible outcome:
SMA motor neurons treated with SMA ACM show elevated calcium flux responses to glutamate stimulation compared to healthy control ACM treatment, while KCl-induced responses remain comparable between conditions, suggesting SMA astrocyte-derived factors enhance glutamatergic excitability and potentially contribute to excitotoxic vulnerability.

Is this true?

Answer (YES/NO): NO